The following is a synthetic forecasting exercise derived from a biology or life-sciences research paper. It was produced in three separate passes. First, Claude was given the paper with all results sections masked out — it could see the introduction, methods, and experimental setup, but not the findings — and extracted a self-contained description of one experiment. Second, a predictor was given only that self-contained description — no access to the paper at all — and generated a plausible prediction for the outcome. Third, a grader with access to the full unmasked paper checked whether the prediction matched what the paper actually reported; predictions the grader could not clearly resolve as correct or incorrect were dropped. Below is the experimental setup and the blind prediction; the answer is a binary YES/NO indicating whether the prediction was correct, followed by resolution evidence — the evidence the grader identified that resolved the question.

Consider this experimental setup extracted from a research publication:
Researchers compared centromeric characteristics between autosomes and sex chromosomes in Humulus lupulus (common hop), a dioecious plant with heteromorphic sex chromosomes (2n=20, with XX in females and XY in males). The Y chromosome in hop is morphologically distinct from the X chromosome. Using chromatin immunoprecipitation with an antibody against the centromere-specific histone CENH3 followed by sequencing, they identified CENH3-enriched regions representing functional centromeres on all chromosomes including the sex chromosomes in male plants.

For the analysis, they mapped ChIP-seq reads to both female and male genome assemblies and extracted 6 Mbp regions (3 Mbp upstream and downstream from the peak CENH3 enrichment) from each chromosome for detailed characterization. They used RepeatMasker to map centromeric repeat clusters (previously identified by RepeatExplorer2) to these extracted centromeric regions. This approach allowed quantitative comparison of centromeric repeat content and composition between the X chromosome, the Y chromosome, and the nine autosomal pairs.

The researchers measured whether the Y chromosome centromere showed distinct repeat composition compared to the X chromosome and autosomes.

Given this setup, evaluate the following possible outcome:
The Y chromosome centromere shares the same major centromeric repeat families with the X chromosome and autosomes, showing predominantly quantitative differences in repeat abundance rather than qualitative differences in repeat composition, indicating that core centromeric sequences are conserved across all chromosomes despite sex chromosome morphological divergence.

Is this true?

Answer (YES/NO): NO